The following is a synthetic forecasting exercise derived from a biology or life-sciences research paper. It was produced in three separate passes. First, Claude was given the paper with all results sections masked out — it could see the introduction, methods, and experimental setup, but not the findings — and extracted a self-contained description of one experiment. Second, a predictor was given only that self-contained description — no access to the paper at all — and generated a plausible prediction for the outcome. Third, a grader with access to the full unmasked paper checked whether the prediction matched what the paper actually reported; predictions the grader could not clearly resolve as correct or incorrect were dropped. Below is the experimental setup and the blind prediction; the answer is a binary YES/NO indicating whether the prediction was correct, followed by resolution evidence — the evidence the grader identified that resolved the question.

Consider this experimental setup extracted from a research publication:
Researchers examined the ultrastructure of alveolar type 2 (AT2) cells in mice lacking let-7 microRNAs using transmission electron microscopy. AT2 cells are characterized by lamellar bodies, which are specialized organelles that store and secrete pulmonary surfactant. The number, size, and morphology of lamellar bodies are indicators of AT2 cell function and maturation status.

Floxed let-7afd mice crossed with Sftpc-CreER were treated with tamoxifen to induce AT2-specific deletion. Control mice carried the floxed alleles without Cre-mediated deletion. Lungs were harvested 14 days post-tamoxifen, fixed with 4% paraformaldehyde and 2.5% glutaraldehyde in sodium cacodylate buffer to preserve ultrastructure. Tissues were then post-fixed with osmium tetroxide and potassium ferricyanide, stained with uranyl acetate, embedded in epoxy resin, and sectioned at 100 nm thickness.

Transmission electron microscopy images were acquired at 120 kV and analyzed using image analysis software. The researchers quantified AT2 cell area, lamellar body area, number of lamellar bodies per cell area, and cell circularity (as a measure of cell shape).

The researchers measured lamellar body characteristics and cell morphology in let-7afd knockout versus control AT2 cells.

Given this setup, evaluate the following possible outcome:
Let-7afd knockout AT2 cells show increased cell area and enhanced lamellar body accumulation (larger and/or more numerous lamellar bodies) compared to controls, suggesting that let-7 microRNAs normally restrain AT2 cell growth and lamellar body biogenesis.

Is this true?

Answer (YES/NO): YES